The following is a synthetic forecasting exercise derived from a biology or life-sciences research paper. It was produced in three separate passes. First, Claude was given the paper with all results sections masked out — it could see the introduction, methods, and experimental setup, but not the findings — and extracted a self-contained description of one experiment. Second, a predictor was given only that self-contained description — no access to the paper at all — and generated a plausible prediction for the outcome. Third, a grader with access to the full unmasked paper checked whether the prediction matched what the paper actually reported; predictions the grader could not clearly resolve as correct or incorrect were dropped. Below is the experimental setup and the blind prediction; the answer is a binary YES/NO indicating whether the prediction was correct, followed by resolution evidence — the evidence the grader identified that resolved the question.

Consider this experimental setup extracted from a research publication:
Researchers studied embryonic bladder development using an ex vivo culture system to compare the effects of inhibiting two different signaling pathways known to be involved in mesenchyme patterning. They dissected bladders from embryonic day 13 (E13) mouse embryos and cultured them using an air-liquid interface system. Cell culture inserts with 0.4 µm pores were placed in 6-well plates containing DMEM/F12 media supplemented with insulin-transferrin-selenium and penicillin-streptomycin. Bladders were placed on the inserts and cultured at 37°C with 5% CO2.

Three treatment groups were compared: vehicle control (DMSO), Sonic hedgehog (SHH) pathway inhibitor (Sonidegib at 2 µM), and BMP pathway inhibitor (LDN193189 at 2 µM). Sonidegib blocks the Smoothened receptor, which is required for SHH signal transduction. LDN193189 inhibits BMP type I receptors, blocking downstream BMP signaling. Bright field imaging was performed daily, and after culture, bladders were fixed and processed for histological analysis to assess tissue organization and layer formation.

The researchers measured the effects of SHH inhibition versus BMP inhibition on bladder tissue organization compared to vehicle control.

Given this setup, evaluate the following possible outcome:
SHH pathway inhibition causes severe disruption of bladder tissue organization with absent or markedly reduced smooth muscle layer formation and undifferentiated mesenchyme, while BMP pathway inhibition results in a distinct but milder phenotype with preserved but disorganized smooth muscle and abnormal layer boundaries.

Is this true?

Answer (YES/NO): NO